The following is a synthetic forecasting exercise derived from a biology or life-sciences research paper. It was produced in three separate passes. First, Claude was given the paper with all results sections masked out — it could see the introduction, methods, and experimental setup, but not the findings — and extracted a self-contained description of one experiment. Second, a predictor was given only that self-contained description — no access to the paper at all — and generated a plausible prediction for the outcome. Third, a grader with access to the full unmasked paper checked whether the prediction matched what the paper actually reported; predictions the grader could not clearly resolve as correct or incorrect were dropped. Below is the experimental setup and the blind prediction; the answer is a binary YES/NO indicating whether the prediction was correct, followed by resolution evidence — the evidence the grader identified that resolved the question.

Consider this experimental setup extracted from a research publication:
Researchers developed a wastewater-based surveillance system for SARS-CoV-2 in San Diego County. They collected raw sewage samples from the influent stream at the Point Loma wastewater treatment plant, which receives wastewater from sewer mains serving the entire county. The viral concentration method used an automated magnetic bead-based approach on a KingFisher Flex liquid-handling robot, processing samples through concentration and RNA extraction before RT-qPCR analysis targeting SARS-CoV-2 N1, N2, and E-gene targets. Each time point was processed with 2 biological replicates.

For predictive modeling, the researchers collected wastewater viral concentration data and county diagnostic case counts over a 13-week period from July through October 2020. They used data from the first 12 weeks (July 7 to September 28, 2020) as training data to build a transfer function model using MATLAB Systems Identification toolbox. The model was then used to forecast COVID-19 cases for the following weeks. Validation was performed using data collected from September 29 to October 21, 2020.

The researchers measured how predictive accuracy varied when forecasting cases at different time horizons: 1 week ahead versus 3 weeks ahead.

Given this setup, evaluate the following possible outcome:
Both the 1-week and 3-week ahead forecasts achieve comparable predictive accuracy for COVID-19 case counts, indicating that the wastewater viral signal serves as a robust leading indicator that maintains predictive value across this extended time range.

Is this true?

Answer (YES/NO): NO